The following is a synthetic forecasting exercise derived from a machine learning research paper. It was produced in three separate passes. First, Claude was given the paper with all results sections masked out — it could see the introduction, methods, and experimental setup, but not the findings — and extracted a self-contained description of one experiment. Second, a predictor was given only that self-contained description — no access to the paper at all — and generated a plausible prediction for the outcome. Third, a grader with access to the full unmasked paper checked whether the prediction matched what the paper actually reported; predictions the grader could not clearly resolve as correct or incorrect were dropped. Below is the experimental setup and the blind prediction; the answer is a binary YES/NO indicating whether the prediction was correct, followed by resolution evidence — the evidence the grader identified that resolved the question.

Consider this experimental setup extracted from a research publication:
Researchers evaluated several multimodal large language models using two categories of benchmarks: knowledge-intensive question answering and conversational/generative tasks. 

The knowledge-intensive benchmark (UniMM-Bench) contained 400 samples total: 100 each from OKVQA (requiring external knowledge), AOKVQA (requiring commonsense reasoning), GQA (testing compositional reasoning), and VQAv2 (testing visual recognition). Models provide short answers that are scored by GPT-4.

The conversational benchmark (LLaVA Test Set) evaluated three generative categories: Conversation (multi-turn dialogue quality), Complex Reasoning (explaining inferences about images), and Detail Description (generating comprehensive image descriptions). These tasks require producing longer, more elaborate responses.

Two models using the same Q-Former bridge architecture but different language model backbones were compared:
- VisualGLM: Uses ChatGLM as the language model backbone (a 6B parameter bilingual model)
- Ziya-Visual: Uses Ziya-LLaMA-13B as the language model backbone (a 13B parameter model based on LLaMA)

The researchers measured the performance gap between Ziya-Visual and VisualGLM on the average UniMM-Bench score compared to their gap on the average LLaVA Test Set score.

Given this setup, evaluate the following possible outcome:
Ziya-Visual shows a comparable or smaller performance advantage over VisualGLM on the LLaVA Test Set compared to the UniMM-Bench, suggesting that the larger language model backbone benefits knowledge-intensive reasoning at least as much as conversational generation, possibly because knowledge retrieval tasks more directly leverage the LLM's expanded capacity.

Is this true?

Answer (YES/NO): NO